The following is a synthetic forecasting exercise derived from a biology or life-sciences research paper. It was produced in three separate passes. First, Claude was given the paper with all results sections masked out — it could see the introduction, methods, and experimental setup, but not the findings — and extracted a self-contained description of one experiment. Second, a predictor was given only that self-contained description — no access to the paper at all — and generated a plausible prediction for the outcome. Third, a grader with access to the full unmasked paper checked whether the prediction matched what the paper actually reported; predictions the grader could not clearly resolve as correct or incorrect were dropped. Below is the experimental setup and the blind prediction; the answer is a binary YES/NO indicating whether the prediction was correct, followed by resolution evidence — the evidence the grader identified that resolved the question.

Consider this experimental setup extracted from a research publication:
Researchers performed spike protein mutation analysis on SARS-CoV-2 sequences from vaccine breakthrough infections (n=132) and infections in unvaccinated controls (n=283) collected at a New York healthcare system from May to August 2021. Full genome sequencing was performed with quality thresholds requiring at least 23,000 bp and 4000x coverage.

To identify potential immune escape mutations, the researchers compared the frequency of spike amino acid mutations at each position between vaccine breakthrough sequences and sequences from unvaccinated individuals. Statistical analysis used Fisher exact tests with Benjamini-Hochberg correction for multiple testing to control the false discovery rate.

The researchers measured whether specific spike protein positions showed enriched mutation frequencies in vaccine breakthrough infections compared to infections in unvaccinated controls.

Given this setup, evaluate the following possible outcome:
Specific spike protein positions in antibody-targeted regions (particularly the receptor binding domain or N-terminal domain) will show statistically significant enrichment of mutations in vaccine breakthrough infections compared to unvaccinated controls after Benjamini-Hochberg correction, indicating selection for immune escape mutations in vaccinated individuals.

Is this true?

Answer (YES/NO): NO